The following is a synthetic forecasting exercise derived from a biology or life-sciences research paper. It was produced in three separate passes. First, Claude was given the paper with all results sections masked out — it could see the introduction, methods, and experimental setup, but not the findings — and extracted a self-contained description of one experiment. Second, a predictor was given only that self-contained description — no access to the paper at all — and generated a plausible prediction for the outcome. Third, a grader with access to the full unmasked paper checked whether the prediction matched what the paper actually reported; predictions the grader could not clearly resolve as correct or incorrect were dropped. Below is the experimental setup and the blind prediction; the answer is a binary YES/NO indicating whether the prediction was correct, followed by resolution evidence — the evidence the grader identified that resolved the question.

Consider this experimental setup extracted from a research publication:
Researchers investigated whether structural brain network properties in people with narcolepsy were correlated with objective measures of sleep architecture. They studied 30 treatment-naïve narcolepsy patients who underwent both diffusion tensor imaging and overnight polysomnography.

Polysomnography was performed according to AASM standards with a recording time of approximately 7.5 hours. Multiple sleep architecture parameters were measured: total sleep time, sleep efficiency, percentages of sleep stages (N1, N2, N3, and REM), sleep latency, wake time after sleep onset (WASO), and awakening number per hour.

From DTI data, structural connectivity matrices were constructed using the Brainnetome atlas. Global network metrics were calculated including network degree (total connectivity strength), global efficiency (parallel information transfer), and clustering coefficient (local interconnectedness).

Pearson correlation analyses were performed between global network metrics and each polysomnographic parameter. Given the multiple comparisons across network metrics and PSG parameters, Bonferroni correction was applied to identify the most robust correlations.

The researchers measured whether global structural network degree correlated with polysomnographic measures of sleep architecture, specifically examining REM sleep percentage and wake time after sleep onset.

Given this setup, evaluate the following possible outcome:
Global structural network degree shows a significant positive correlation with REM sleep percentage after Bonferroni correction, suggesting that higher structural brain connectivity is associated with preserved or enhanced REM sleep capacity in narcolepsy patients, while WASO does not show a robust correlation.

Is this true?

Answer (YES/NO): NO